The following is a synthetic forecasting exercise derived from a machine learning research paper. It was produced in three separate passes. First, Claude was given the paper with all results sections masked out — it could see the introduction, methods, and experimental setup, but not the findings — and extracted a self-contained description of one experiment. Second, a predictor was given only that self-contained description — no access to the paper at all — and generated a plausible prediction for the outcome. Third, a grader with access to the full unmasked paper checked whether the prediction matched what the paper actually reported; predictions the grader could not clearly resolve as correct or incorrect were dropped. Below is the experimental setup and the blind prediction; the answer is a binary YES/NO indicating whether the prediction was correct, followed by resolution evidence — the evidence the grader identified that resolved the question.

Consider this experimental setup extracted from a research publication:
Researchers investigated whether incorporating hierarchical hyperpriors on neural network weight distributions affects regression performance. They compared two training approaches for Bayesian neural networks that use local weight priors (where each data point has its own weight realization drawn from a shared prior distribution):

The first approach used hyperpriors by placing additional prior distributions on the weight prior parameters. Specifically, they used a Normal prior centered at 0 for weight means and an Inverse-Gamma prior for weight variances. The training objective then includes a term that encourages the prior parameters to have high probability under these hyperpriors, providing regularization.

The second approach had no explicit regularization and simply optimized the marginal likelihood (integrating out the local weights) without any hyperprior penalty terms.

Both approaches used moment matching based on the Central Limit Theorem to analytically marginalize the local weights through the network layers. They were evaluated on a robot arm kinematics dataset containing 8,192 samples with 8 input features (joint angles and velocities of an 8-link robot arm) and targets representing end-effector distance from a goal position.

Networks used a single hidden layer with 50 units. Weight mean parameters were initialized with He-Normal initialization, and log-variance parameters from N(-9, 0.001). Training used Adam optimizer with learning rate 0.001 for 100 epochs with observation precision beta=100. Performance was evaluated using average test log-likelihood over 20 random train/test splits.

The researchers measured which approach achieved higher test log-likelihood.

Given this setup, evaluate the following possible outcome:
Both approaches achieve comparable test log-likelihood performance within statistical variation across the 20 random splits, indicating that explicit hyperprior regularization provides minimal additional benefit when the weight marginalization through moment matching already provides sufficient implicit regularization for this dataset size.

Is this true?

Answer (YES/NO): NO